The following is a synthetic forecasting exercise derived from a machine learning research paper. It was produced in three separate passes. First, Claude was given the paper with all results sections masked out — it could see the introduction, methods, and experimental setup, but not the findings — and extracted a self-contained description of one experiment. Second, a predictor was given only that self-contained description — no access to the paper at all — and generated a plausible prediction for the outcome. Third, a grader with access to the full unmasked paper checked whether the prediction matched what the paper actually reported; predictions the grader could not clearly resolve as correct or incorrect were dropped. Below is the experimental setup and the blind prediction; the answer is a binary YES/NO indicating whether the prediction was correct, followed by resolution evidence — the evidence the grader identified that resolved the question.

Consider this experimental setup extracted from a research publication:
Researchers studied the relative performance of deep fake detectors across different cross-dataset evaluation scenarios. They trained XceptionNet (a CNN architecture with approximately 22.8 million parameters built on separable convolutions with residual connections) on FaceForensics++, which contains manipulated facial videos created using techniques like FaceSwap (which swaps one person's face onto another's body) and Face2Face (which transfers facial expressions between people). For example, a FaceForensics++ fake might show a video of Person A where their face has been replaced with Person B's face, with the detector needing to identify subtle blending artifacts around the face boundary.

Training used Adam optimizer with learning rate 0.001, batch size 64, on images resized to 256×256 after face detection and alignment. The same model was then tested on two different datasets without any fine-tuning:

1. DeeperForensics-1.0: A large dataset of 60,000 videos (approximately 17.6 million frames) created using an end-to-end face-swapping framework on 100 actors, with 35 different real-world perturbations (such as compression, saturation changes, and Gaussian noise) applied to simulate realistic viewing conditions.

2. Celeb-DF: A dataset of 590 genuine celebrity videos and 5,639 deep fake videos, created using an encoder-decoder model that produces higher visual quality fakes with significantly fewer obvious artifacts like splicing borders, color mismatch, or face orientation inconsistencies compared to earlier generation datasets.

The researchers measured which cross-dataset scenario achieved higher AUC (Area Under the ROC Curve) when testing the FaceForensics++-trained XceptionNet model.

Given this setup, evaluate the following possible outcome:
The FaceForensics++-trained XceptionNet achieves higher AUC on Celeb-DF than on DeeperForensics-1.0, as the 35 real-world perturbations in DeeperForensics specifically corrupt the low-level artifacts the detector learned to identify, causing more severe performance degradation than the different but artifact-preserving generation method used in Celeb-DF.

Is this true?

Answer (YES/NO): NO